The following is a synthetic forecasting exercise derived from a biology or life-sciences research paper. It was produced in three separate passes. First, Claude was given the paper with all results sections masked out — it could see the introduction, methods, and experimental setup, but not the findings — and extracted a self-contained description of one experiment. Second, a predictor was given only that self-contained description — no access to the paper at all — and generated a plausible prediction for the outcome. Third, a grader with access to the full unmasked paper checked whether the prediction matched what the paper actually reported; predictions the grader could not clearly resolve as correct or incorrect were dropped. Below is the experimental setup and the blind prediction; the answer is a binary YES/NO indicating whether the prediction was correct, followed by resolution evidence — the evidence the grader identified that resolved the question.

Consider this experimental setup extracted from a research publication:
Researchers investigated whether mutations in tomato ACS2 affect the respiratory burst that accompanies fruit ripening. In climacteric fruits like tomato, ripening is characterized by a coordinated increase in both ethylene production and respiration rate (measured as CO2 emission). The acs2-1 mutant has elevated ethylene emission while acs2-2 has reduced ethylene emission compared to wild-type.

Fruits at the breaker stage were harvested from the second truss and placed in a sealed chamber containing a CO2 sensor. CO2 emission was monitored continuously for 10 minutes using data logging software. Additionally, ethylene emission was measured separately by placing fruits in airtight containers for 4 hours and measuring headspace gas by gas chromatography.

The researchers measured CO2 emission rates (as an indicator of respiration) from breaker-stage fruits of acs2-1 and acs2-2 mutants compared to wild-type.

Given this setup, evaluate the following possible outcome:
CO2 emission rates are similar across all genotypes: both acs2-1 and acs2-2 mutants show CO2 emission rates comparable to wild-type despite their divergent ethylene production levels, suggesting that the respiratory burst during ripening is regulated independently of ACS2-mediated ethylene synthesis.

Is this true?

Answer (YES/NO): NO